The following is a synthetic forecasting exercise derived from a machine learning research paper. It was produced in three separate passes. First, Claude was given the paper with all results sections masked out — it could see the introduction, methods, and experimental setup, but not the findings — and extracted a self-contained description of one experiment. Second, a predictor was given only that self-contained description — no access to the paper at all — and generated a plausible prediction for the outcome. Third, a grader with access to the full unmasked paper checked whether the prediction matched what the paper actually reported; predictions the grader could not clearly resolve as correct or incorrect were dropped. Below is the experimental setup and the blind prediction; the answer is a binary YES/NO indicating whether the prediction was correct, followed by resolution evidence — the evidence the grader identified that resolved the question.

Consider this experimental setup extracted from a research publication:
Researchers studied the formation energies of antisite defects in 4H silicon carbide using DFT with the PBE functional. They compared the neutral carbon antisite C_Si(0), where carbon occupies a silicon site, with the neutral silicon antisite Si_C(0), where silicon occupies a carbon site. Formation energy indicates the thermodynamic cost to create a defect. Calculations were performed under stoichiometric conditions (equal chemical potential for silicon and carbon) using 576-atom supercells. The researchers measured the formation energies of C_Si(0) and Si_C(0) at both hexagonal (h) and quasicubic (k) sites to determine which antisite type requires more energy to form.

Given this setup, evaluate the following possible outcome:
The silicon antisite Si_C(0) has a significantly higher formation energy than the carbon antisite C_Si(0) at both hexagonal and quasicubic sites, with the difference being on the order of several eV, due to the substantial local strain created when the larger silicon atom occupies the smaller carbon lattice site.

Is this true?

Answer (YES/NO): NO